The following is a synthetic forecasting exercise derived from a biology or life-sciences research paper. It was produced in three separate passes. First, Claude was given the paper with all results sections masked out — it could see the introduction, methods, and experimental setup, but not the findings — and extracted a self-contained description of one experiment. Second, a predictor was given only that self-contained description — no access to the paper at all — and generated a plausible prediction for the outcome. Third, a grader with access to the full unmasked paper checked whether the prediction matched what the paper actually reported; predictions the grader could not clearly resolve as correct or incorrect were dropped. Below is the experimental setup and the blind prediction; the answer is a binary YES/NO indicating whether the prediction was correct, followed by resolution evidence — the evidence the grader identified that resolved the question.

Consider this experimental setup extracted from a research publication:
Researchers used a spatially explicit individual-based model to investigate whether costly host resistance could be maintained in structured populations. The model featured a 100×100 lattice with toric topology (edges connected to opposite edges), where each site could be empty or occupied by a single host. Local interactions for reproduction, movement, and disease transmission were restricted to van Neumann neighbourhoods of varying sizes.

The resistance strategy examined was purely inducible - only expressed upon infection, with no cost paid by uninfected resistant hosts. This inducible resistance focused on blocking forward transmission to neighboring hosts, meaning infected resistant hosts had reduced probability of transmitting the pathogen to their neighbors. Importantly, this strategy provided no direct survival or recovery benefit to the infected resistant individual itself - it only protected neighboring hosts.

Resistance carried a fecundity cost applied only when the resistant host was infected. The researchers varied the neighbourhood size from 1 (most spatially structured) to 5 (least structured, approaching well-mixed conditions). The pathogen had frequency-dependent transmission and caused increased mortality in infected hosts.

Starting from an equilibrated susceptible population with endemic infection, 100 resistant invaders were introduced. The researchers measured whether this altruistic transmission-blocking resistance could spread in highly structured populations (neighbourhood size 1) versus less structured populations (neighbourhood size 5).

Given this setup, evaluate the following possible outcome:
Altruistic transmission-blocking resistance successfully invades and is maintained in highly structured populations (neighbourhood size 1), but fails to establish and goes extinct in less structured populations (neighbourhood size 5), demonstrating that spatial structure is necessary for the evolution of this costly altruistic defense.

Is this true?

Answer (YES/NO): YES